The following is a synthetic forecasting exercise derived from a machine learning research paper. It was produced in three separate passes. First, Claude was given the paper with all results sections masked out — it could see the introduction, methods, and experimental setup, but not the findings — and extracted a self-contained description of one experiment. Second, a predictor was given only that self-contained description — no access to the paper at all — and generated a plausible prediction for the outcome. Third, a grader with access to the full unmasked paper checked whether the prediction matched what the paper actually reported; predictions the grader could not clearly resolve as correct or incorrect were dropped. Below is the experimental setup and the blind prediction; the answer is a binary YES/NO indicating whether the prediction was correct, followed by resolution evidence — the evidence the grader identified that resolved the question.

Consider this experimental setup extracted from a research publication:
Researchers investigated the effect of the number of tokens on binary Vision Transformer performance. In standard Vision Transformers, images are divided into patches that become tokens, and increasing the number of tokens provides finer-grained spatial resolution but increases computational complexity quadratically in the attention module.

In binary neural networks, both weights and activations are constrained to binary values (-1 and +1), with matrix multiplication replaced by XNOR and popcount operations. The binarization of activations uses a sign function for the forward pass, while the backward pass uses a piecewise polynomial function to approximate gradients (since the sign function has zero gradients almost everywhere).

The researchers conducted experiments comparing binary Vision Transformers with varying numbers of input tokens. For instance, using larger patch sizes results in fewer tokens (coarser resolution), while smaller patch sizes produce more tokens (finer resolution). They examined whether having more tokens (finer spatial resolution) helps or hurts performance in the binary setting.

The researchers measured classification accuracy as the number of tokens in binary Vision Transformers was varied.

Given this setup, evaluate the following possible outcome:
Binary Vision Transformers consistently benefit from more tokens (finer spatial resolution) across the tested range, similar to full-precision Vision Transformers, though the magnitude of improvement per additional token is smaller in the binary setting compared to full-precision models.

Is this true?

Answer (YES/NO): NO